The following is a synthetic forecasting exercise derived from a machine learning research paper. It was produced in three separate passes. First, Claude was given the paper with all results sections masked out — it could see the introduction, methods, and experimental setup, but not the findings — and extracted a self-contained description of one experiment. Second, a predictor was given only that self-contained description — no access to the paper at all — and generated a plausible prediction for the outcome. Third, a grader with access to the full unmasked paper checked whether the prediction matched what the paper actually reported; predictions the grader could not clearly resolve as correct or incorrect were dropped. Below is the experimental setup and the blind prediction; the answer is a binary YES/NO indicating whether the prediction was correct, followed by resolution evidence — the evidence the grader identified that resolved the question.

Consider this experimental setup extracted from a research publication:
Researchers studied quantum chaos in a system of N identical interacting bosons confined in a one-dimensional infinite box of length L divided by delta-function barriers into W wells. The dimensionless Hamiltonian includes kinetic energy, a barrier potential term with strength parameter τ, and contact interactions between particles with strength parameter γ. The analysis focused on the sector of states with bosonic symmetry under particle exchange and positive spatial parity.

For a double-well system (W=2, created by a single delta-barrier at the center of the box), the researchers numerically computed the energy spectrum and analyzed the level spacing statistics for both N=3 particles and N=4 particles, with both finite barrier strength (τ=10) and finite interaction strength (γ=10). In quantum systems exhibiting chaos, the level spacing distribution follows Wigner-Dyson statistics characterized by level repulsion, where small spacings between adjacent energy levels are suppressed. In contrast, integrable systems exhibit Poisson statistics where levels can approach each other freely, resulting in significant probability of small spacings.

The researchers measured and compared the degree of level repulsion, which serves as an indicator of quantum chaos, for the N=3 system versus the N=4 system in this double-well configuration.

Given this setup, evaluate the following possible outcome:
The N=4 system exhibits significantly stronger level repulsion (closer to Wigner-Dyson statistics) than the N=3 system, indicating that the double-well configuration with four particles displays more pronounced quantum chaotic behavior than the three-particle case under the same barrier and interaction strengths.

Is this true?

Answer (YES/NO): YES